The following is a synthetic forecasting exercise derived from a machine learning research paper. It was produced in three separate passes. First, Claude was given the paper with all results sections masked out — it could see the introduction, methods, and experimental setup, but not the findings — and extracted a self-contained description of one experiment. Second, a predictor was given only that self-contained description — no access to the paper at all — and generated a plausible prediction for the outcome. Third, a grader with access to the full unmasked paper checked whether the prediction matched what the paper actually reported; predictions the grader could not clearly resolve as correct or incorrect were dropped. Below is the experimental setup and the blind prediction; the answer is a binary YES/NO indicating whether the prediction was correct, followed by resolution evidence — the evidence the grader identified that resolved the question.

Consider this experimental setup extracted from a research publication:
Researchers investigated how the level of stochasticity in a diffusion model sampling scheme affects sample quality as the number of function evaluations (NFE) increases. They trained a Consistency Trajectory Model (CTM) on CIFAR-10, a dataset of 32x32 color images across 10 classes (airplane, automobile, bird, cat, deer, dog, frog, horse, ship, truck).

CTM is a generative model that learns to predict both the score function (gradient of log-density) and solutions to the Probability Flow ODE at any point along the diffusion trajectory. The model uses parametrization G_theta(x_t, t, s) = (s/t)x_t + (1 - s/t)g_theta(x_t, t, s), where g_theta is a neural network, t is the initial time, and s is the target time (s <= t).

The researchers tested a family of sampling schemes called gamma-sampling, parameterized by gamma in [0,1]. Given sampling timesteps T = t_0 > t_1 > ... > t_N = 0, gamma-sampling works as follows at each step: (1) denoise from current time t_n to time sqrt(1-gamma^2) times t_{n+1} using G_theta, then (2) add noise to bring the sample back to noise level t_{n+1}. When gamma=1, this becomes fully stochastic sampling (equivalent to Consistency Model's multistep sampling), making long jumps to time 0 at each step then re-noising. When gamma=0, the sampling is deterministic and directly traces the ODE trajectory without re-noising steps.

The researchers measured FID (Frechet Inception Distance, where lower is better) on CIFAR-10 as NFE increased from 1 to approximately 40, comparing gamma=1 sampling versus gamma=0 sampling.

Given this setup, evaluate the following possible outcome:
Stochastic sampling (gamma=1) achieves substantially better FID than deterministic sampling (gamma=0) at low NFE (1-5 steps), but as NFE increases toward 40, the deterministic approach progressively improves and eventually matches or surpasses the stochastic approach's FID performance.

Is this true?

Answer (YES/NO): NO